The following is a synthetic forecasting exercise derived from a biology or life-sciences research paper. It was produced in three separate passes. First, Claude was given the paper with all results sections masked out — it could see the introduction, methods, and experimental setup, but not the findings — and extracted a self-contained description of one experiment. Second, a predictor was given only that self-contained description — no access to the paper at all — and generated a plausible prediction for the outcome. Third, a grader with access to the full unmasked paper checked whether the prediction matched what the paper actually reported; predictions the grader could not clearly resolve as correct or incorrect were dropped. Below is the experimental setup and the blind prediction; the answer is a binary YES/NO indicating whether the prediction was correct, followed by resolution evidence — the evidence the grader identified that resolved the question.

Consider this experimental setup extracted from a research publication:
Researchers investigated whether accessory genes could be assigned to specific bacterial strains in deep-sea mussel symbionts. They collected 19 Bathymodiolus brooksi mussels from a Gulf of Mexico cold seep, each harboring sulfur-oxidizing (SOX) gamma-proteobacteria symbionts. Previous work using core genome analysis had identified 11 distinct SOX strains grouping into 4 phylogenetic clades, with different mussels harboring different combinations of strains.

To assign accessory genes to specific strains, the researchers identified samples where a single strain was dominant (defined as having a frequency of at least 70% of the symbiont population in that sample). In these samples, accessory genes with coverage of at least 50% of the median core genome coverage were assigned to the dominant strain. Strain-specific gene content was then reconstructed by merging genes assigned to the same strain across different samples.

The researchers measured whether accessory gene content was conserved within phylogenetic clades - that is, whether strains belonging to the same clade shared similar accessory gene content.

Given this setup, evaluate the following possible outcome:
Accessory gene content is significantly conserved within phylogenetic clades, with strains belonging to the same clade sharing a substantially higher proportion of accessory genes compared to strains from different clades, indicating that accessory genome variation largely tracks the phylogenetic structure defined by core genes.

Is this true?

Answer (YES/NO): YES